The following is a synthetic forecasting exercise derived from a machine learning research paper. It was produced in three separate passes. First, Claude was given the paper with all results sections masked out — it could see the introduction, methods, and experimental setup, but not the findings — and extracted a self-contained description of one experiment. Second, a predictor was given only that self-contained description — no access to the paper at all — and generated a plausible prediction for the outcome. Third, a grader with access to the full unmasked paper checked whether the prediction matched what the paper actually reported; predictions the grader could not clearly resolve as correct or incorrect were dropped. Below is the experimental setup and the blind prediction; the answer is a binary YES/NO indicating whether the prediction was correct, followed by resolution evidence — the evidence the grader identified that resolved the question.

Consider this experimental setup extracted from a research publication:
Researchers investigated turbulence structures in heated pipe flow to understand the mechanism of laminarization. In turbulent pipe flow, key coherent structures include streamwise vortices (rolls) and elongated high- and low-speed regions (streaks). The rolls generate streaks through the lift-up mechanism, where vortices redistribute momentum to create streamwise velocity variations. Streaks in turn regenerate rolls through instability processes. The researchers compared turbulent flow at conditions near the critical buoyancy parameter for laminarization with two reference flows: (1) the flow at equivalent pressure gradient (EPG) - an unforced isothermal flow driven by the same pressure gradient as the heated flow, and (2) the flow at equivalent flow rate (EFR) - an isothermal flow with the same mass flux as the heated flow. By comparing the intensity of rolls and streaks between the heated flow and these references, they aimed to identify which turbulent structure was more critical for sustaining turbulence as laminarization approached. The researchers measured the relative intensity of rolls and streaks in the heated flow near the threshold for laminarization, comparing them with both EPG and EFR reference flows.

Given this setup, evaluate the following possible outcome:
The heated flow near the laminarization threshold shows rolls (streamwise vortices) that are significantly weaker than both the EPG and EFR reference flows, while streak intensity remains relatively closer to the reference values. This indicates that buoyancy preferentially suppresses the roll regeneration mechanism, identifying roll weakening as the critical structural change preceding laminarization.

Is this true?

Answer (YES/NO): NO